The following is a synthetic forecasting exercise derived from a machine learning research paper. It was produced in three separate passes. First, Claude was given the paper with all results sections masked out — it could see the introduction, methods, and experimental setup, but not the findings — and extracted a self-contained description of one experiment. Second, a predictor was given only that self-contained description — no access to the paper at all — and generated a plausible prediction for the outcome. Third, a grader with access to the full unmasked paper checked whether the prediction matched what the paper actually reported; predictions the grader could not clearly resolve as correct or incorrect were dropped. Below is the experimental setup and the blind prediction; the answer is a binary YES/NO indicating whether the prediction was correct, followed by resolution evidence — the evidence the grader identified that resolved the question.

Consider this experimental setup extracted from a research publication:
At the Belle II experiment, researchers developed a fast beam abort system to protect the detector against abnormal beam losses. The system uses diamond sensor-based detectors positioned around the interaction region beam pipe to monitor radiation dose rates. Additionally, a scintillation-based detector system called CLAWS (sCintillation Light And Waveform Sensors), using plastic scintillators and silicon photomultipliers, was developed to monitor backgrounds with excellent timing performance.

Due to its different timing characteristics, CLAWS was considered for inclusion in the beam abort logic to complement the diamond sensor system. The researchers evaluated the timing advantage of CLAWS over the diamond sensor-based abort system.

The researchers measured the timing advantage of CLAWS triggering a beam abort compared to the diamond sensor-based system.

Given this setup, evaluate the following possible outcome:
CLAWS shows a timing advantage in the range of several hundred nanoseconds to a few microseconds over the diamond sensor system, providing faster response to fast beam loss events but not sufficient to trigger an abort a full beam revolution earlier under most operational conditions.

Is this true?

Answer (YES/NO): NO